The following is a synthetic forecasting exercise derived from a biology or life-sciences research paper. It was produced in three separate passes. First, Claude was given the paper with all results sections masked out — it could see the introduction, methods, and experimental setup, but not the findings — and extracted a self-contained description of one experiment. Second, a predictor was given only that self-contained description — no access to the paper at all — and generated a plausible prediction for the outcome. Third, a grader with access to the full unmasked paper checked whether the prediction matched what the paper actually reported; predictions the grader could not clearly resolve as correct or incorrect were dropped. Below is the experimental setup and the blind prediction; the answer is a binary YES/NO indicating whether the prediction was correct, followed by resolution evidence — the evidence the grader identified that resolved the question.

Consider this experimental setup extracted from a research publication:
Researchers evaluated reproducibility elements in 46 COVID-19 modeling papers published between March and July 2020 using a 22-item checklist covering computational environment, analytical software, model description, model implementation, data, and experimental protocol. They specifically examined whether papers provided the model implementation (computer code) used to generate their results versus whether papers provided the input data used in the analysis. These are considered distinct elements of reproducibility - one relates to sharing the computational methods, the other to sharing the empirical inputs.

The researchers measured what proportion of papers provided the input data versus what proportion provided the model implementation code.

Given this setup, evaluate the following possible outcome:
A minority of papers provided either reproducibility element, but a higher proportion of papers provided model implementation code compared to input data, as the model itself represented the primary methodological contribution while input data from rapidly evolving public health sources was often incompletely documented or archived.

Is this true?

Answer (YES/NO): NO